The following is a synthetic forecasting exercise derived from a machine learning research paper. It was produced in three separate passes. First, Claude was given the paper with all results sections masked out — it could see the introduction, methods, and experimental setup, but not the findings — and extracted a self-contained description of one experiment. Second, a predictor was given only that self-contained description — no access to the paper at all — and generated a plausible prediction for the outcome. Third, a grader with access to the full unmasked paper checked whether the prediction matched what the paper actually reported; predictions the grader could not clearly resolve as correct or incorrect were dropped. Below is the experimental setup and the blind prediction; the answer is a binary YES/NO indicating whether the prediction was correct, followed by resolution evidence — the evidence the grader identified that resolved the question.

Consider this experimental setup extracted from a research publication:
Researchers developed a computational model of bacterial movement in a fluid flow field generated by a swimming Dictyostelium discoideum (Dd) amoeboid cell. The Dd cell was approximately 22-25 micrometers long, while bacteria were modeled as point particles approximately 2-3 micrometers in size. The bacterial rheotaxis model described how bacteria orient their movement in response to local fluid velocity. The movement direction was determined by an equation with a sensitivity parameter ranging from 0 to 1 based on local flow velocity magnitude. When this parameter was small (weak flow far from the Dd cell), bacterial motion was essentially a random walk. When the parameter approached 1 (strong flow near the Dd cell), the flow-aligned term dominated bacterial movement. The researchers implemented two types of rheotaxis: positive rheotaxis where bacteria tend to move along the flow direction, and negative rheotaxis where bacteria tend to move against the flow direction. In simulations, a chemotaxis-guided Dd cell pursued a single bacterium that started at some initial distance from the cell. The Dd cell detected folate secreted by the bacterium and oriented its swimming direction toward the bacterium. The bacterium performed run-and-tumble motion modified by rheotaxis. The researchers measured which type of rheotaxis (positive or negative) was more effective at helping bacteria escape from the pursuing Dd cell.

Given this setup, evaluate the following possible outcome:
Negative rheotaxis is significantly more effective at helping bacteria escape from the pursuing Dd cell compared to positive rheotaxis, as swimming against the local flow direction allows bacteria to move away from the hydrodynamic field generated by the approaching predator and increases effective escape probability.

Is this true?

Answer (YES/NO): YES